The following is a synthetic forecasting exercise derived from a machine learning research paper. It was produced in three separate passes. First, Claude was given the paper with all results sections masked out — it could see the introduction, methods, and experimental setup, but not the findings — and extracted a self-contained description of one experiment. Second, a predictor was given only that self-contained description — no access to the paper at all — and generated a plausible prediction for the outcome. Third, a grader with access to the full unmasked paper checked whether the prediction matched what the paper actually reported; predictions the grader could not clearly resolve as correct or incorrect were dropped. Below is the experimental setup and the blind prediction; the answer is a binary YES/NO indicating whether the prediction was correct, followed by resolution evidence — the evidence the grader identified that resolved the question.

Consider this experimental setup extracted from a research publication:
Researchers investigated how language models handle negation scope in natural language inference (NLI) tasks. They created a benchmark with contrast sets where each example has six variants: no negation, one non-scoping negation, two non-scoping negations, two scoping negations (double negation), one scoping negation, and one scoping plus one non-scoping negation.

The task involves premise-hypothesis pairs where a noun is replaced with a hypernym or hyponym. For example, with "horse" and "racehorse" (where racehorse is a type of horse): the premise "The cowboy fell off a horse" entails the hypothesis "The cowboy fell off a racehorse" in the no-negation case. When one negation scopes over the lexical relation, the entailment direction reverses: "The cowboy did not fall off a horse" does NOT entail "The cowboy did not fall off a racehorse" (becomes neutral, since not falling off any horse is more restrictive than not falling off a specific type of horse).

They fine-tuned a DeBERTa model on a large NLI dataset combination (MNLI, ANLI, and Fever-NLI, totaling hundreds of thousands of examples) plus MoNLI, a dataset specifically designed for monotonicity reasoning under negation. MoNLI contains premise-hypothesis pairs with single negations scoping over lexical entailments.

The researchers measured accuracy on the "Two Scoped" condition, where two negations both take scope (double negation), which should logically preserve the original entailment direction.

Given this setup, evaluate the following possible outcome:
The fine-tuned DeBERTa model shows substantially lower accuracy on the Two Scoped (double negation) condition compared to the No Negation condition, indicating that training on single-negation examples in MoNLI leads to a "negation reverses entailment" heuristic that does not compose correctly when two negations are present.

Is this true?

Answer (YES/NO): YES